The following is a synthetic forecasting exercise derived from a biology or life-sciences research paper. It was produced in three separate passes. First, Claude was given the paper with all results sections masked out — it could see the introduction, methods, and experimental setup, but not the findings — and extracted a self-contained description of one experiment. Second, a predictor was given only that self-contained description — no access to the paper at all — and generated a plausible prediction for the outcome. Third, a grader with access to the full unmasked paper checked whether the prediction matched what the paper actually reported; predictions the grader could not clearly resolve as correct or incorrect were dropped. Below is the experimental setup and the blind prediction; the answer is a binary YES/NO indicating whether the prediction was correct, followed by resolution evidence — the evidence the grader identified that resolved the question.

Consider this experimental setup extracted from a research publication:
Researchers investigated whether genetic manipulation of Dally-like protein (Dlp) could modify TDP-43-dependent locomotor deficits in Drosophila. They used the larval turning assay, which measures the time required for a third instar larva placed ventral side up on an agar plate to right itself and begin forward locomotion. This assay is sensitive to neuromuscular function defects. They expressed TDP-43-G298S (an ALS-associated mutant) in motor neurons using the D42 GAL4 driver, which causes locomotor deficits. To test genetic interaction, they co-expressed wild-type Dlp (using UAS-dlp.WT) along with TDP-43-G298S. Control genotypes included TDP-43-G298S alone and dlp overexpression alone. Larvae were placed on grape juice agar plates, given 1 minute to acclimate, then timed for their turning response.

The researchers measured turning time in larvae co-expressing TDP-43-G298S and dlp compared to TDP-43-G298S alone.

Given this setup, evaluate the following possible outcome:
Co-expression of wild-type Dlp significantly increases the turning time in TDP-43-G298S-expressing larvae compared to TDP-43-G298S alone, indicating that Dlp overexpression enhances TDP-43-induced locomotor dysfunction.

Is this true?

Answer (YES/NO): NO